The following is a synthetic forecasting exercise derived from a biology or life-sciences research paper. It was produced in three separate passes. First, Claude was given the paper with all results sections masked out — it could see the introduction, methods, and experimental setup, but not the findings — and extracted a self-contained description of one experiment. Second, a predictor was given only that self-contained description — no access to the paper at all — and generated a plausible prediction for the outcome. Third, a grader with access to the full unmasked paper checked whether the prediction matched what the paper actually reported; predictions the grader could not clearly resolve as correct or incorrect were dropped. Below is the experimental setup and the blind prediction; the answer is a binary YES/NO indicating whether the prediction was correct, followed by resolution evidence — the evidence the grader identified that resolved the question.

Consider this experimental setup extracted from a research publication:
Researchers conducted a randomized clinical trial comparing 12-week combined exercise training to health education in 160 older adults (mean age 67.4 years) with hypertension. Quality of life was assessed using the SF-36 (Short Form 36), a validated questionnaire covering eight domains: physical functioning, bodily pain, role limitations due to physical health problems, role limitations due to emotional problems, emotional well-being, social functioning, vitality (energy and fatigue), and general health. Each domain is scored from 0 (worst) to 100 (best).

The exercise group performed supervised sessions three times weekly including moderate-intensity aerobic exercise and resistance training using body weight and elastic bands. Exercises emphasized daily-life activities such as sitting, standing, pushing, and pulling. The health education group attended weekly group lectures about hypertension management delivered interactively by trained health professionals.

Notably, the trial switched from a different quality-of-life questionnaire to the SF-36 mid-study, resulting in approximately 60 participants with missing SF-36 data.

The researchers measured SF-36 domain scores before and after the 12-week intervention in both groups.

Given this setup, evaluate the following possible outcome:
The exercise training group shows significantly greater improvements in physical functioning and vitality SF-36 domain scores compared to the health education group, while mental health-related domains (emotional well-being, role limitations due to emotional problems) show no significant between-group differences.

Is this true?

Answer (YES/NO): NO